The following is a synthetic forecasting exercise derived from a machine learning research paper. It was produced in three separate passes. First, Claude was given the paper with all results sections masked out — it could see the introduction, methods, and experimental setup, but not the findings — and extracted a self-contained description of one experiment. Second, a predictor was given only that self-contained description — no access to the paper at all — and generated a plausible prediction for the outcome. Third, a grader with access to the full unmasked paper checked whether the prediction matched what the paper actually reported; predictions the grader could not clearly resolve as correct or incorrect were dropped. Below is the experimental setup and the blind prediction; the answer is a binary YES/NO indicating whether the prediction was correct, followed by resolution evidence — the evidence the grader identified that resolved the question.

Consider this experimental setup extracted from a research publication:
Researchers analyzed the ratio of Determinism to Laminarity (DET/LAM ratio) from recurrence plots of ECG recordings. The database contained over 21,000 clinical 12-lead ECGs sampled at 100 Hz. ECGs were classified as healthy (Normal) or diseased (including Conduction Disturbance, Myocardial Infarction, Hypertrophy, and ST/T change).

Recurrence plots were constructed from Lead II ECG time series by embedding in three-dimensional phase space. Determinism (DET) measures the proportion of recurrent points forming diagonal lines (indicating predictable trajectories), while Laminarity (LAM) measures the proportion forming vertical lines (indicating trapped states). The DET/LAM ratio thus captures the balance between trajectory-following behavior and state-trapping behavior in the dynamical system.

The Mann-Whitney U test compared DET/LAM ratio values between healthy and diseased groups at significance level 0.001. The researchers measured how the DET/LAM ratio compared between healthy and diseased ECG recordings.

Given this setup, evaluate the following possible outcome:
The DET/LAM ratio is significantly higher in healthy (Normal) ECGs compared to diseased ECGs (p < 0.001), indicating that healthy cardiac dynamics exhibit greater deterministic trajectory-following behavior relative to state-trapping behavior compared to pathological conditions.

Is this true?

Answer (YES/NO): YES